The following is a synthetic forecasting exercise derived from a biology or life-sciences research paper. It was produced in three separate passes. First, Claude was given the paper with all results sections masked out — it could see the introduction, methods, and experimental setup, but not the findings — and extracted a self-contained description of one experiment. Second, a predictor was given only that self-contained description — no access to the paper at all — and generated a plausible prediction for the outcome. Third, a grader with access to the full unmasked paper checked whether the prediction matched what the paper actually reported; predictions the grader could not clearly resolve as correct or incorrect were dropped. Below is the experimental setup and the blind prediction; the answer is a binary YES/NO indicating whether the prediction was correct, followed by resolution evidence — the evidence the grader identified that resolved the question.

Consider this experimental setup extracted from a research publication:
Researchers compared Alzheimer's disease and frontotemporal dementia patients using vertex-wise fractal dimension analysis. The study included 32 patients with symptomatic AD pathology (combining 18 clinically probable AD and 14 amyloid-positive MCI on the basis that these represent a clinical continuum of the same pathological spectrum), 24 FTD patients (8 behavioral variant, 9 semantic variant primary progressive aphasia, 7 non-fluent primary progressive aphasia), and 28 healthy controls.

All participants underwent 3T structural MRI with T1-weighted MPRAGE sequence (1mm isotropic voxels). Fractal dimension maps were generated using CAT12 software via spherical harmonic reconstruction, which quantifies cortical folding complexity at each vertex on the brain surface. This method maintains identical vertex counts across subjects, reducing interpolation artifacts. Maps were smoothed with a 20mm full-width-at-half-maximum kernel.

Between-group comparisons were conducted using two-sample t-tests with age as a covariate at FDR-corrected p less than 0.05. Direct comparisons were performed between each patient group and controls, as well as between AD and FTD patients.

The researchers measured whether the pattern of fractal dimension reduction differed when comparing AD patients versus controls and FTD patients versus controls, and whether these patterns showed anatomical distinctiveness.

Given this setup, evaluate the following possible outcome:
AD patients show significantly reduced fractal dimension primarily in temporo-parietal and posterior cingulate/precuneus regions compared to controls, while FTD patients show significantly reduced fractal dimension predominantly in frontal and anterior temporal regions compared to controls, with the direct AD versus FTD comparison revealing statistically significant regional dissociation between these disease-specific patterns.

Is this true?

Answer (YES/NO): NO